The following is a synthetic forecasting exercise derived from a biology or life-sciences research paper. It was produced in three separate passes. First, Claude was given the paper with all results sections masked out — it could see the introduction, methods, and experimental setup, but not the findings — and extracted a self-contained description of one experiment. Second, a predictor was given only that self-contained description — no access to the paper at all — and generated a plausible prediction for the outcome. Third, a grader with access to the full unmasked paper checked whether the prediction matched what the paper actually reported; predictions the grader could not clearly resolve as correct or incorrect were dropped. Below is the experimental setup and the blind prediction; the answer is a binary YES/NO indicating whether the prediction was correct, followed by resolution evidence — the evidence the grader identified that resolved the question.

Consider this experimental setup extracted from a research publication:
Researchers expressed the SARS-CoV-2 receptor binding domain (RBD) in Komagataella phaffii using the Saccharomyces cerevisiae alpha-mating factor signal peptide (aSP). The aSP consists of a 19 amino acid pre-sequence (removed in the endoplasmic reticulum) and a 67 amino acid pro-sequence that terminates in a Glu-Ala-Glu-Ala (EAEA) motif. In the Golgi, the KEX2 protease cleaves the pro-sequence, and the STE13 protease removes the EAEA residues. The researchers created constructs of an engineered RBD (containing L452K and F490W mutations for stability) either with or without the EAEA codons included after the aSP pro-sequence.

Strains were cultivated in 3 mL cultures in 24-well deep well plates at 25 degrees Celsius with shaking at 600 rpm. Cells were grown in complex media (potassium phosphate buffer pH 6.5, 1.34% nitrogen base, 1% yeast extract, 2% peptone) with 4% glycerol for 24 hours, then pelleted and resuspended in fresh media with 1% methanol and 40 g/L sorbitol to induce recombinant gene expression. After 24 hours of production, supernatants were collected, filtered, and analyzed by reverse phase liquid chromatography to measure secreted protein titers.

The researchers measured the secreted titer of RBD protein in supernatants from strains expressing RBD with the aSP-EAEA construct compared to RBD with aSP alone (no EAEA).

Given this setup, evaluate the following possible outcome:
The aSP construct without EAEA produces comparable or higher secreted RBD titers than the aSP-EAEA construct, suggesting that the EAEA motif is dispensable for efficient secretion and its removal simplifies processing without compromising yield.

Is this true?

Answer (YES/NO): NO